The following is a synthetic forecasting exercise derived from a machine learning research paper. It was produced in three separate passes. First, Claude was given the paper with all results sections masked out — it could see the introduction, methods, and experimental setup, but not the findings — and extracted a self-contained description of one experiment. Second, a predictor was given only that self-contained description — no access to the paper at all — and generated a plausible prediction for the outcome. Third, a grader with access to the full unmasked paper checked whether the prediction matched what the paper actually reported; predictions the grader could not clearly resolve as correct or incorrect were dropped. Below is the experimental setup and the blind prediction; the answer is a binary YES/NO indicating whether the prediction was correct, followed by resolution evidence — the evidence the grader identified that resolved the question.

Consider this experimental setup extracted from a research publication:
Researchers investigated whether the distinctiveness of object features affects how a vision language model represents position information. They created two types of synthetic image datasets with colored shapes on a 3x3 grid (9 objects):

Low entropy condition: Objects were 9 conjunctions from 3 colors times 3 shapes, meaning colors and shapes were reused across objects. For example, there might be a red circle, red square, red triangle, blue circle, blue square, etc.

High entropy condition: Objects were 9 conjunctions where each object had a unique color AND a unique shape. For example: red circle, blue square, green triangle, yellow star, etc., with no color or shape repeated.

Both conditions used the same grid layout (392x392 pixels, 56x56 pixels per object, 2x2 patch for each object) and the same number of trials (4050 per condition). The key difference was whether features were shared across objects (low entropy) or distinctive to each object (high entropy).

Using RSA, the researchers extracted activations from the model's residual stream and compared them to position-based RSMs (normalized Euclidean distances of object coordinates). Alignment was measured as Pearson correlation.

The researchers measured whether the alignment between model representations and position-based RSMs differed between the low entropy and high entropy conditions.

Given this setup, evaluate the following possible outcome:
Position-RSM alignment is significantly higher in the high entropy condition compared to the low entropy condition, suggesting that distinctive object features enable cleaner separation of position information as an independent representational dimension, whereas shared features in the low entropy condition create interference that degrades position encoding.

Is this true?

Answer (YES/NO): YES